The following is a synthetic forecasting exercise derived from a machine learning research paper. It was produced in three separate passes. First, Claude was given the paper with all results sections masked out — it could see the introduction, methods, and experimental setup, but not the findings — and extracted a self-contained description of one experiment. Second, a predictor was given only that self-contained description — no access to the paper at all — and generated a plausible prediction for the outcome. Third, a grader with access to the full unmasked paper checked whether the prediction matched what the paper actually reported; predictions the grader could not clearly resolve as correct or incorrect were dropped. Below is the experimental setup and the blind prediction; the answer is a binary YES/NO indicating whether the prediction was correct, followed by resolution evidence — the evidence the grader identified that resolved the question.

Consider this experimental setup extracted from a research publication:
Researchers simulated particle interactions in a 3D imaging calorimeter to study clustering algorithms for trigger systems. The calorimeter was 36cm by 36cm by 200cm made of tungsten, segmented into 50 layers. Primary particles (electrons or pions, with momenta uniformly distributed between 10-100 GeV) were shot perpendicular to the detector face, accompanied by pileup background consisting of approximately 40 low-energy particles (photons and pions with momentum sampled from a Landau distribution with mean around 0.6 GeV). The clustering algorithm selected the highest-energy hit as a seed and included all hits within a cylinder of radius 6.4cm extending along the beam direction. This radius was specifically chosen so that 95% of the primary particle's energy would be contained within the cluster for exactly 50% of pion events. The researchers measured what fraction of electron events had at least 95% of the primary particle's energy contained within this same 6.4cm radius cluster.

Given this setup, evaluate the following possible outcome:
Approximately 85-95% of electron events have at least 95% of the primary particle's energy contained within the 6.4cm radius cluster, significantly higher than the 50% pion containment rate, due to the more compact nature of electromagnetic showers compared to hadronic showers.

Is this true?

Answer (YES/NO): NO